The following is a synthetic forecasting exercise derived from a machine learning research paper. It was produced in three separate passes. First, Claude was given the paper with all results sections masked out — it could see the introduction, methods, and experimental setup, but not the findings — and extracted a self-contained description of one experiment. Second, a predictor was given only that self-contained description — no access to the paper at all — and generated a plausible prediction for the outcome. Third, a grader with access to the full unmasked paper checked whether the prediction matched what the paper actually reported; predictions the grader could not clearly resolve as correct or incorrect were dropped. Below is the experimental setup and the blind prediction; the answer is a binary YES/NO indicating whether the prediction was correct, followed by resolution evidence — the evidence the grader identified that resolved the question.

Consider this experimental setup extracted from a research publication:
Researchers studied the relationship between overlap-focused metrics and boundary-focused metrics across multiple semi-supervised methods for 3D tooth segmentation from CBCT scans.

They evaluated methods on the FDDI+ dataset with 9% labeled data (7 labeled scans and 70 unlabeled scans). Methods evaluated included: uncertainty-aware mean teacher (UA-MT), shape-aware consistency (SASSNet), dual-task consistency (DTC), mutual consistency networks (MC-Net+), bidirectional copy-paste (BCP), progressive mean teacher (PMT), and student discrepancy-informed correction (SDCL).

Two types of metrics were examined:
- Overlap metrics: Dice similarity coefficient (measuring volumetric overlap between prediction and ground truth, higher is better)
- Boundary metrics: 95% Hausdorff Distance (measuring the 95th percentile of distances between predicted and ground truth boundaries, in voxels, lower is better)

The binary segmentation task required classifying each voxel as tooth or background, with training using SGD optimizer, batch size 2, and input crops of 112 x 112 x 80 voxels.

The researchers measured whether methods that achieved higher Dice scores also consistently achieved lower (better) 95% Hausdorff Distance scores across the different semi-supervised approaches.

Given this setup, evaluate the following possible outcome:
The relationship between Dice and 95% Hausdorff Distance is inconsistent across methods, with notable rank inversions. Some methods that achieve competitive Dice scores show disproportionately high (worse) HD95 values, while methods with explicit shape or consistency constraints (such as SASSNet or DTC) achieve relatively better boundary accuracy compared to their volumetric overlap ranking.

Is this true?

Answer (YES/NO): NO